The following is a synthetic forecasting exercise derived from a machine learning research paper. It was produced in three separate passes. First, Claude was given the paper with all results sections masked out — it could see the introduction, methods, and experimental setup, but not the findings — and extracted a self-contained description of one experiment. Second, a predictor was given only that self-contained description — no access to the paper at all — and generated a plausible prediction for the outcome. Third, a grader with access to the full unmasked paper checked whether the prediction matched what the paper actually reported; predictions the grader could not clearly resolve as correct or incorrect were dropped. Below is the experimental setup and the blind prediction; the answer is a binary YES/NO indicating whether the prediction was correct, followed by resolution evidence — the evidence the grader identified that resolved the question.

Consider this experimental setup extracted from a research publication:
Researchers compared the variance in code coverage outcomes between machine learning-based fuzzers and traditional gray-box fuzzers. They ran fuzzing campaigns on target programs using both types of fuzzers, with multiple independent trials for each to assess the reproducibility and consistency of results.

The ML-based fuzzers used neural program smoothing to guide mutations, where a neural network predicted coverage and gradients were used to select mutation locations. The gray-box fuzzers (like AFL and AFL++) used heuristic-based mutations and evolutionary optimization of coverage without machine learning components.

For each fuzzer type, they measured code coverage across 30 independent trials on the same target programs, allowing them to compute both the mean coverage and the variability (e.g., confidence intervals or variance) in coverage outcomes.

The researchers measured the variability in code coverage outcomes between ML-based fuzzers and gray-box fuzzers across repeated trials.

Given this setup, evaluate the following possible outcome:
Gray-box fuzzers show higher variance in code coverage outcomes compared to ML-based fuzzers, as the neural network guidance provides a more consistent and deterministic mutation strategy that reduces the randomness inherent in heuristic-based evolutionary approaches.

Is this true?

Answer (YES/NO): NO